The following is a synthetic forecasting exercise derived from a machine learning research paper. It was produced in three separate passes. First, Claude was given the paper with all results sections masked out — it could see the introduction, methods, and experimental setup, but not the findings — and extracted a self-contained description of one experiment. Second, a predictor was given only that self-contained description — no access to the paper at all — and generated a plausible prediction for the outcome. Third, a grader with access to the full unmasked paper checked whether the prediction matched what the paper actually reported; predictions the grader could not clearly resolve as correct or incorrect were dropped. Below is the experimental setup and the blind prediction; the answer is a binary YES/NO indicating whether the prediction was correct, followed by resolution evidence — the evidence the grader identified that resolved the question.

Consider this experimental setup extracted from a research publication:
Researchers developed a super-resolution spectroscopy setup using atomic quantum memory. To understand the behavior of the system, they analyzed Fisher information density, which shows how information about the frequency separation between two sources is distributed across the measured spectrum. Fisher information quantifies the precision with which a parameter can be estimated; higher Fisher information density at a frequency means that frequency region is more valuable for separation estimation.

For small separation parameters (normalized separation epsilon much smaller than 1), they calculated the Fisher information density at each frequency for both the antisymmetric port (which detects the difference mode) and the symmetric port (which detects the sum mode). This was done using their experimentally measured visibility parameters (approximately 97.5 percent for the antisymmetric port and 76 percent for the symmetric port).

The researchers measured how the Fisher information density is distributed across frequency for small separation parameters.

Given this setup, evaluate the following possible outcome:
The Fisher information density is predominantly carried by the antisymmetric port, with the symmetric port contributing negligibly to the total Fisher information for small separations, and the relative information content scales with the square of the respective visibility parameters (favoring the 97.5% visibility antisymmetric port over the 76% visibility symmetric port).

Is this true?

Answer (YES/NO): NO